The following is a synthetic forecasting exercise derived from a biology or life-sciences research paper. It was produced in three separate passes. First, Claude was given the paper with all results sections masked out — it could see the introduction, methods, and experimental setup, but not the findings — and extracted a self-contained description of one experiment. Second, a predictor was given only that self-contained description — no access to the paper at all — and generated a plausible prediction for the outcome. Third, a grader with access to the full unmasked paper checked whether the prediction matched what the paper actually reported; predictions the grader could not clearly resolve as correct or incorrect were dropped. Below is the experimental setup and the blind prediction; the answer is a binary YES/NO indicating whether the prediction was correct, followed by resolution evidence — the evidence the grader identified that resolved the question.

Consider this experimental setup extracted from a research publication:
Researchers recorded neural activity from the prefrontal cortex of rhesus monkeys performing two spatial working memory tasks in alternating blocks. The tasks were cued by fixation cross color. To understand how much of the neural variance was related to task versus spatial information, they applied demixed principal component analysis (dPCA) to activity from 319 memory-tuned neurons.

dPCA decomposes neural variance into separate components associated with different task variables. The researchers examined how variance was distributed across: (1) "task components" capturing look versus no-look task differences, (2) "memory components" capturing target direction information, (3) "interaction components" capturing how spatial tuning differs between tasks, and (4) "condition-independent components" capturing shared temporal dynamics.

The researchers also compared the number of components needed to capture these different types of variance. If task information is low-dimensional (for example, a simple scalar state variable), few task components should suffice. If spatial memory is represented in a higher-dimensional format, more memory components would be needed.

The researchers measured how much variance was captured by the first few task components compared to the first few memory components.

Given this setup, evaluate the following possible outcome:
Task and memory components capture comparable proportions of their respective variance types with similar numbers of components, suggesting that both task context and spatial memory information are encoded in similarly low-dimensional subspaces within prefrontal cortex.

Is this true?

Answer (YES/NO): NO